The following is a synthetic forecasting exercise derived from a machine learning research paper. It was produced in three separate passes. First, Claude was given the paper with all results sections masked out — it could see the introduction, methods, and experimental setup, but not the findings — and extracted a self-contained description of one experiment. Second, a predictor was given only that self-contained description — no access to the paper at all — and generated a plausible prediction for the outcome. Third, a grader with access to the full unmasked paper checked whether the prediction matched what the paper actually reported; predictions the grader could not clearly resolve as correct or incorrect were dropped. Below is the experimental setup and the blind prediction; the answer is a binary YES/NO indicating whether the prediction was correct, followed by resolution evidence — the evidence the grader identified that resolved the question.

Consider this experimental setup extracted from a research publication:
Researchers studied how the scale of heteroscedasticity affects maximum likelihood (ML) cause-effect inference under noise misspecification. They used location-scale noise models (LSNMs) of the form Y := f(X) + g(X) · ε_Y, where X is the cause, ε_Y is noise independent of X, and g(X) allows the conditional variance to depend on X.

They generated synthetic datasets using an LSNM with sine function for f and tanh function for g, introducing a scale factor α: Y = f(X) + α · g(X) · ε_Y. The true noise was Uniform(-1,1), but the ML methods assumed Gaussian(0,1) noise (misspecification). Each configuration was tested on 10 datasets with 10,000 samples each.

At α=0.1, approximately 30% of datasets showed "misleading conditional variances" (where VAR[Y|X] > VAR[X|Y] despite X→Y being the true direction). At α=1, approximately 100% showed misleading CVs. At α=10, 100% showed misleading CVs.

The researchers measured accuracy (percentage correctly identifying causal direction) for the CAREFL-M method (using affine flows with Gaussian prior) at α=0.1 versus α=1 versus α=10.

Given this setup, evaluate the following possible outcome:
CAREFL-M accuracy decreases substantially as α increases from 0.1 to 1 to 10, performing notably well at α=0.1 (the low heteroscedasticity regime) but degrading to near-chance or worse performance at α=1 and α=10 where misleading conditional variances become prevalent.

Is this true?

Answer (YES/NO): NO